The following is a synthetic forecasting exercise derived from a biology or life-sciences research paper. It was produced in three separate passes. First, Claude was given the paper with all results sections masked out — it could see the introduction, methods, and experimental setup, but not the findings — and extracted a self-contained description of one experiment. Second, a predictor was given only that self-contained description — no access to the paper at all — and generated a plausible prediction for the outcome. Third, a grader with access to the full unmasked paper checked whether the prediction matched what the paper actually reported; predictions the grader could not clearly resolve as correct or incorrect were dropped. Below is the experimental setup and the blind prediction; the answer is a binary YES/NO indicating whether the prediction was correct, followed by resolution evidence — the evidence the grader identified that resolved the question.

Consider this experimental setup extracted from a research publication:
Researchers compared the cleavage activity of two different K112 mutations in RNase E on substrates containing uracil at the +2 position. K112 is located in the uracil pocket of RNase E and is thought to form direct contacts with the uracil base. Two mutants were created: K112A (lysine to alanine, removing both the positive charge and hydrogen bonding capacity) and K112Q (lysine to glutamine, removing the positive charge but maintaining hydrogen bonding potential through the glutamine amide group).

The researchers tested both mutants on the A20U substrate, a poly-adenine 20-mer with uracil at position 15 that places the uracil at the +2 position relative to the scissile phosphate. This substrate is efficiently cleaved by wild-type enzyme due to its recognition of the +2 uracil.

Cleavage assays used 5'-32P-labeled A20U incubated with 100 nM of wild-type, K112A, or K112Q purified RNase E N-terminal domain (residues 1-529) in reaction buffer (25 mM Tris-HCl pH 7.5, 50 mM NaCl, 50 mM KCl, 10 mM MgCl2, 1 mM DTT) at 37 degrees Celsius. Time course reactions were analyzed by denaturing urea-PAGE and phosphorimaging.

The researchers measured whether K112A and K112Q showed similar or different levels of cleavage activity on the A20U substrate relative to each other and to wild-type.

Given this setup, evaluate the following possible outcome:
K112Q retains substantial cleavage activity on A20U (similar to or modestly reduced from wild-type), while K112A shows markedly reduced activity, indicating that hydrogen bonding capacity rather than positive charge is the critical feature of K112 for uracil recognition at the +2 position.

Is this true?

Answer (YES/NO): NO